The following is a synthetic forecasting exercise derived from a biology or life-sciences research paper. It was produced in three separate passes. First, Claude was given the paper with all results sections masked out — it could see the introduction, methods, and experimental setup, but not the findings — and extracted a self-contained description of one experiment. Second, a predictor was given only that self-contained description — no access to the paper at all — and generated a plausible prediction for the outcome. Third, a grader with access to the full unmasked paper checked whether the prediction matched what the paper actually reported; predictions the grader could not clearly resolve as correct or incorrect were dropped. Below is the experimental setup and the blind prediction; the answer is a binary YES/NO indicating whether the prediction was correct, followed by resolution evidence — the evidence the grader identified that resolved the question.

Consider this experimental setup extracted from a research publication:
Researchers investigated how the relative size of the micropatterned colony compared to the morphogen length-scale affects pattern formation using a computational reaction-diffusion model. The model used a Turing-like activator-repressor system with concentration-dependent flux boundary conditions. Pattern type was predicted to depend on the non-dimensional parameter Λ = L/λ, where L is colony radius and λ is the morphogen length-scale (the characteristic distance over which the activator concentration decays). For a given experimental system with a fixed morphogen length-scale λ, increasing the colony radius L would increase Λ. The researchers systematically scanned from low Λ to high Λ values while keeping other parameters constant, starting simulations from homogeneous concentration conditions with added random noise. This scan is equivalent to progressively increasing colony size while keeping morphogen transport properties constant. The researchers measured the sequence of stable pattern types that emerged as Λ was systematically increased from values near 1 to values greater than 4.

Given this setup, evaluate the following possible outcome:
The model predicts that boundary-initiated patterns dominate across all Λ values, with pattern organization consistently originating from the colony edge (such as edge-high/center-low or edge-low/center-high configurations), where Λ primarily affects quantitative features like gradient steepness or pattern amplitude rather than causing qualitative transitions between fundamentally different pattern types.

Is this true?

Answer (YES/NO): NO